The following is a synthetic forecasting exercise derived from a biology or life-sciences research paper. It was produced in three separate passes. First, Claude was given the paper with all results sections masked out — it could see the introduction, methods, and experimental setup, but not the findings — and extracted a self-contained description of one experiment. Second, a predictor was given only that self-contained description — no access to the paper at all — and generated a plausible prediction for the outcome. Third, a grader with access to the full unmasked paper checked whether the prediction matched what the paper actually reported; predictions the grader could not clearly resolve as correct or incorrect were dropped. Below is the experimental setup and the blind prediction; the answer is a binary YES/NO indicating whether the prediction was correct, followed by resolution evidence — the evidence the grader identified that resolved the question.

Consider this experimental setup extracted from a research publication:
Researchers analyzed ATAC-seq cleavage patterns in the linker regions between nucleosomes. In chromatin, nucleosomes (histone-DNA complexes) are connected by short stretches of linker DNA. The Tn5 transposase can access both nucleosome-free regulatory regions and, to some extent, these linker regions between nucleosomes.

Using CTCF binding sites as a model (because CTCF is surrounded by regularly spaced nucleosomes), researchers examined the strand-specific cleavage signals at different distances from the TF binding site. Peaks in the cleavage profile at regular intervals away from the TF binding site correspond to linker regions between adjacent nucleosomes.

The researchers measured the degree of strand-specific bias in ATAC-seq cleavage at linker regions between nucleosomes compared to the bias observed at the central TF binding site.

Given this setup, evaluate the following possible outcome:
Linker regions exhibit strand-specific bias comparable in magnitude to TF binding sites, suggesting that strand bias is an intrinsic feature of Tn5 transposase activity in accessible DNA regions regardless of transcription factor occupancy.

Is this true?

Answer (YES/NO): NO